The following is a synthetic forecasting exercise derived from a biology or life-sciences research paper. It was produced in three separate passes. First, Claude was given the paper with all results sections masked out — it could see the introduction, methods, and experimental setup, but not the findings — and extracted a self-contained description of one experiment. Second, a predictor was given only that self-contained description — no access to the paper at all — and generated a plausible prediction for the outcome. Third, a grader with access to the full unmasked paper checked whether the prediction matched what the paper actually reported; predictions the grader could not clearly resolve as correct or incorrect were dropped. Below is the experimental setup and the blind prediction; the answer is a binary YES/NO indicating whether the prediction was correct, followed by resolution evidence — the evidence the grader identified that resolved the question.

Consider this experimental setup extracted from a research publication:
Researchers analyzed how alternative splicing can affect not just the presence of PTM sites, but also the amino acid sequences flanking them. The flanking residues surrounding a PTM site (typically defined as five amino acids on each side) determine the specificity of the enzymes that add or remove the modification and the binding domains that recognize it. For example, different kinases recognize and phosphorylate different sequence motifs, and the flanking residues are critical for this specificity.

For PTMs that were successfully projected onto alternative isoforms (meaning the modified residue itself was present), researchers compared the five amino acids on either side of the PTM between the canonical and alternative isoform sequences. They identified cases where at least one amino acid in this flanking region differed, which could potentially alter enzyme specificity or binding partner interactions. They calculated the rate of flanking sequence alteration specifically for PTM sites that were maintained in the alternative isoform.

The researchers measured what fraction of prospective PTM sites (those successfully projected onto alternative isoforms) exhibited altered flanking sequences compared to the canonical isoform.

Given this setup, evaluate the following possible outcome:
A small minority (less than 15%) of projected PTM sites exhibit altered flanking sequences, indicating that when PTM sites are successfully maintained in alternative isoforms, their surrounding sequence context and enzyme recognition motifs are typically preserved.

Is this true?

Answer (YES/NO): YES